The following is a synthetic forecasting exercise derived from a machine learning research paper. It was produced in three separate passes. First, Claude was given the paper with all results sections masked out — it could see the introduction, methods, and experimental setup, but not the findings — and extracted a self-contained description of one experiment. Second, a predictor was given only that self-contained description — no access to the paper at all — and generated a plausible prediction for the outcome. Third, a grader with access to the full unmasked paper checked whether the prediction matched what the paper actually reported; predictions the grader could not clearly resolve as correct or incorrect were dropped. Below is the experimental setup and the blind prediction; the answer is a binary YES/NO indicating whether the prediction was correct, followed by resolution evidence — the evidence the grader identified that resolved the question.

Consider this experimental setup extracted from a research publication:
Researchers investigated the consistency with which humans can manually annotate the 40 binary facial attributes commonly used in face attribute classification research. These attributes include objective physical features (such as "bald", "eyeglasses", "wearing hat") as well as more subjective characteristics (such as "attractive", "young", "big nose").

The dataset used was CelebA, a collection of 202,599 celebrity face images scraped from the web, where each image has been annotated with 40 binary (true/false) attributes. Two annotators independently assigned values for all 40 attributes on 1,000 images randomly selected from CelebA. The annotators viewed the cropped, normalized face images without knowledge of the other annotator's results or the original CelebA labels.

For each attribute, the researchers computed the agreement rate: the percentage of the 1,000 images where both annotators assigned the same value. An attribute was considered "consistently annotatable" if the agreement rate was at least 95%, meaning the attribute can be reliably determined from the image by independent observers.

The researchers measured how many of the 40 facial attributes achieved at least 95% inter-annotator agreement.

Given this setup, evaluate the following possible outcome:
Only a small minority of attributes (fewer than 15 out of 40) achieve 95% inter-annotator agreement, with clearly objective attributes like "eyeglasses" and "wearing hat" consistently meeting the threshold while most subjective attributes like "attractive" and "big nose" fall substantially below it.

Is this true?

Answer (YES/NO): YES